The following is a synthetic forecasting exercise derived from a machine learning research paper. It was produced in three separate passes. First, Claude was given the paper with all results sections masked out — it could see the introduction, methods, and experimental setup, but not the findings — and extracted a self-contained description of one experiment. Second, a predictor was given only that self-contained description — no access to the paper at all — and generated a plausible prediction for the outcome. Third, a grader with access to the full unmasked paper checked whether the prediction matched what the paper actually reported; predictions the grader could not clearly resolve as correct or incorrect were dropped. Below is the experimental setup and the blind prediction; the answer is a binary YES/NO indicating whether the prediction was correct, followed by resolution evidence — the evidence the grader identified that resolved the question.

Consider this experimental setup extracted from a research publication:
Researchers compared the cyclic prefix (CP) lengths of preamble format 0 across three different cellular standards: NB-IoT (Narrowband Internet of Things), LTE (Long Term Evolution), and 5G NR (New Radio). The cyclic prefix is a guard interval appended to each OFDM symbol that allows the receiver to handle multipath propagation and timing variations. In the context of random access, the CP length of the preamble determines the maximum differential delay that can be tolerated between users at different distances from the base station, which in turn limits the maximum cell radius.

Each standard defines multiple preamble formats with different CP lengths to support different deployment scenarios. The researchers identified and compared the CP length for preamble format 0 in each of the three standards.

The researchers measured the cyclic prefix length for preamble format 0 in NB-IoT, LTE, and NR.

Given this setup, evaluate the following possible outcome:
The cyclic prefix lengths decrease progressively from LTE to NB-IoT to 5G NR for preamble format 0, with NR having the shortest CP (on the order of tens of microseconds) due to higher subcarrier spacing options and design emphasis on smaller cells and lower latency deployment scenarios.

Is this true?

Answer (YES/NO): NO